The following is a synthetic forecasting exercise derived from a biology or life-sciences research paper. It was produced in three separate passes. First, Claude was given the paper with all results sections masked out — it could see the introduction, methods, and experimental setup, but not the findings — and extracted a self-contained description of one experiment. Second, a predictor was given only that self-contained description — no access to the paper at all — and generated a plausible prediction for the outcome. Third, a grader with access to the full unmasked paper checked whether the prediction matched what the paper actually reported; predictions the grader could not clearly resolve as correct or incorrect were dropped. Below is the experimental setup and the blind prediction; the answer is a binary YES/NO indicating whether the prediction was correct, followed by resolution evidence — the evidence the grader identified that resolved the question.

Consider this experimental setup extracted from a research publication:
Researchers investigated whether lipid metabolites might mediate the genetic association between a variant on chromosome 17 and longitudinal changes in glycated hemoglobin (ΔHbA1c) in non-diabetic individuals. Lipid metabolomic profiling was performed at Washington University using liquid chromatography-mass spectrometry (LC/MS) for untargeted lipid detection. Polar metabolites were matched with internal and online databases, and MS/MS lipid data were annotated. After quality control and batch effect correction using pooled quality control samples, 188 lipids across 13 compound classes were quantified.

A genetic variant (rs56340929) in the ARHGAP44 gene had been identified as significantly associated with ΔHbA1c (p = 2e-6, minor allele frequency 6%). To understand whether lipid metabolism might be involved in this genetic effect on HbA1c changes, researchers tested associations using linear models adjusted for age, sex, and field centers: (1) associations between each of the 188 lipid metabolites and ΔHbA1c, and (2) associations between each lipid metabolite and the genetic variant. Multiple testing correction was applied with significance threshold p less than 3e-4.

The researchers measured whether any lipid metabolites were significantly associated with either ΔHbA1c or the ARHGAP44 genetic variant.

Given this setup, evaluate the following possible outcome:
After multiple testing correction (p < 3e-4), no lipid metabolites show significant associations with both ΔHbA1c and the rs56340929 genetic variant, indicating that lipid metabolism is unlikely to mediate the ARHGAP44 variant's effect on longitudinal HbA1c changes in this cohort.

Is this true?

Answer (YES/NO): YES